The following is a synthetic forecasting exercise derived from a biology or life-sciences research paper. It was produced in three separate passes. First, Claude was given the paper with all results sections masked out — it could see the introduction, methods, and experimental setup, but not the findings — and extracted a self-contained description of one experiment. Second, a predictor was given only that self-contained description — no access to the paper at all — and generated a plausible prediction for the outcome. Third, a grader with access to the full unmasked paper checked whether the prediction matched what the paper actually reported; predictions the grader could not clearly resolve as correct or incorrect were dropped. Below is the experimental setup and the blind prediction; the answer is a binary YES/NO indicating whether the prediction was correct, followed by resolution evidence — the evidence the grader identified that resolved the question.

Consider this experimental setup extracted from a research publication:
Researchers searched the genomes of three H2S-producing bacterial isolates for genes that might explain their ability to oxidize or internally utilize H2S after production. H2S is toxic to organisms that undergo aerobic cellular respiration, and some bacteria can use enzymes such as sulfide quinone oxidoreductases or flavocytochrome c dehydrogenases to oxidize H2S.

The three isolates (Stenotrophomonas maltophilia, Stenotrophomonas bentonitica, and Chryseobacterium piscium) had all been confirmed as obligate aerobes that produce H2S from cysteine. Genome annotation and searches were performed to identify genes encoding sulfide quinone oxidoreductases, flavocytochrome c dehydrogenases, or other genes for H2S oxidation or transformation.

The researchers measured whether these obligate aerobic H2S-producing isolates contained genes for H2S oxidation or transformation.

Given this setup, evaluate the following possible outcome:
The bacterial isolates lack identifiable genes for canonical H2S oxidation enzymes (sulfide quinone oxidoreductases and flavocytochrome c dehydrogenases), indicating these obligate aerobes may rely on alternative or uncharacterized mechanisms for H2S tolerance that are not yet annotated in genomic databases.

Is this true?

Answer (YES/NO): YES